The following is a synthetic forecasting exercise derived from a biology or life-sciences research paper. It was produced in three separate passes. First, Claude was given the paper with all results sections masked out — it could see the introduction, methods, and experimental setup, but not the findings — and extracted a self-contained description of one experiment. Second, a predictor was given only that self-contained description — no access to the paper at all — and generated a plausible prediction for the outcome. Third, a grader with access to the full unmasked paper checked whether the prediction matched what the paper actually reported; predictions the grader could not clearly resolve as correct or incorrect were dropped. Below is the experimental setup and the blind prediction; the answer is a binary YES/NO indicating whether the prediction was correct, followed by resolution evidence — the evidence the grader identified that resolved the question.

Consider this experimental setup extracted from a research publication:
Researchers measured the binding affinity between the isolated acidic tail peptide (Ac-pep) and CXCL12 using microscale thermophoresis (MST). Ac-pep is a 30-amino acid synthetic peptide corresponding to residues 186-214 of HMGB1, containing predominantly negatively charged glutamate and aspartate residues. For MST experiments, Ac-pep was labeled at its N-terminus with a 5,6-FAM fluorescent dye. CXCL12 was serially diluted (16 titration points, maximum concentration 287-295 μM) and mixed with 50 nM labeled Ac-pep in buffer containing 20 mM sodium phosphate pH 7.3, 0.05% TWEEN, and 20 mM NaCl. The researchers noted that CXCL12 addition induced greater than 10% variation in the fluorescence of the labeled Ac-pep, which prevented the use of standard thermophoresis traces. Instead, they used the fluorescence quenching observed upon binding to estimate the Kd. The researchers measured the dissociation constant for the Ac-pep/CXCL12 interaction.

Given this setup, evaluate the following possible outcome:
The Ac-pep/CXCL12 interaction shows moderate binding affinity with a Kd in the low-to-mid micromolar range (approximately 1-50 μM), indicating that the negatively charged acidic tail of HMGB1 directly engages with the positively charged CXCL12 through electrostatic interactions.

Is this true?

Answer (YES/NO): NO